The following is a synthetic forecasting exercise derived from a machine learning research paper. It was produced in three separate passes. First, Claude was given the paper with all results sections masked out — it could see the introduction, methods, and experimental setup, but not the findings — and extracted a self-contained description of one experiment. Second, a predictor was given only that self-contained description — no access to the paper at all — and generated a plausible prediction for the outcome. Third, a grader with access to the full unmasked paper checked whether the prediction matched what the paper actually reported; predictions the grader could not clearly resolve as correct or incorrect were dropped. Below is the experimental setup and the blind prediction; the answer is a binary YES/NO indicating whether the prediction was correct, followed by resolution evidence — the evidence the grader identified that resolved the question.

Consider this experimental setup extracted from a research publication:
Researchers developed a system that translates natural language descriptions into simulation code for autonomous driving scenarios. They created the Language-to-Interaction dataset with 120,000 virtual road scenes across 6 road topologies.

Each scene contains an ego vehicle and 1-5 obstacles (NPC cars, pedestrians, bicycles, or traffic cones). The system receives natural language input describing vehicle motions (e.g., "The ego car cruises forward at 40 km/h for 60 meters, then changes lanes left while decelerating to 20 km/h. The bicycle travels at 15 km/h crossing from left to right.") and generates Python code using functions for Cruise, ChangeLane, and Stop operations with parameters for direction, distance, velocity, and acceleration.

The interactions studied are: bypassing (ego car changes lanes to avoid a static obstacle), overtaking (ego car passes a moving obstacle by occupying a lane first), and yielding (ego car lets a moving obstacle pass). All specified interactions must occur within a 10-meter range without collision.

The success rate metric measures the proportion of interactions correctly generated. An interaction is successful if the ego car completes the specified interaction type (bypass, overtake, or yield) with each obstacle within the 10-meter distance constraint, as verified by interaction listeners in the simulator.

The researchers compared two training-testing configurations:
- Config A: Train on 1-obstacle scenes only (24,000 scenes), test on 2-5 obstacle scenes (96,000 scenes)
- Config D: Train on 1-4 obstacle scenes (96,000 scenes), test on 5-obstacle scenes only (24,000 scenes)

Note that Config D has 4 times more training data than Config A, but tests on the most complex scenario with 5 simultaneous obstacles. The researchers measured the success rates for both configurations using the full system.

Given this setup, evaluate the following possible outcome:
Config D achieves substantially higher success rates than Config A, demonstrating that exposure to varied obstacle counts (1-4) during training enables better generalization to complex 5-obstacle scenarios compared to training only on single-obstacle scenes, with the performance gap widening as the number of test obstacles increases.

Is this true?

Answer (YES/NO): NO